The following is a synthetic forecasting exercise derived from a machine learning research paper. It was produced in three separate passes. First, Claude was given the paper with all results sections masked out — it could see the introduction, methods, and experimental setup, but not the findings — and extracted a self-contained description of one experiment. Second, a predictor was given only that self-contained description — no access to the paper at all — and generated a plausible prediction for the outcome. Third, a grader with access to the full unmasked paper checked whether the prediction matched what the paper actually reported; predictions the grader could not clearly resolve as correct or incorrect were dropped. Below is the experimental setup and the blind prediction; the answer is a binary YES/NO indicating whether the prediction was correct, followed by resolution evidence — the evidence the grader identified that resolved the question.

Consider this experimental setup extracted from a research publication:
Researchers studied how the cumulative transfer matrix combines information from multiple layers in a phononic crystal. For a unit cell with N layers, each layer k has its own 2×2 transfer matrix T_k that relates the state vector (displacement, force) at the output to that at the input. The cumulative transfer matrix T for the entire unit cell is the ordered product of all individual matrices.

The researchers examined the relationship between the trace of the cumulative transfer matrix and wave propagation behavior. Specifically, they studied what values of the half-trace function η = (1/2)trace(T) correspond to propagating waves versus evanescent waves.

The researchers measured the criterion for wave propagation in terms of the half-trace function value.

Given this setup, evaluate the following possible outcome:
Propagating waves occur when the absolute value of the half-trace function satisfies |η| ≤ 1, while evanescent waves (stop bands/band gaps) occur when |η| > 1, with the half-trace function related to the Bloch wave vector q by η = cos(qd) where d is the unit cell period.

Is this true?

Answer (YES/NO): YES